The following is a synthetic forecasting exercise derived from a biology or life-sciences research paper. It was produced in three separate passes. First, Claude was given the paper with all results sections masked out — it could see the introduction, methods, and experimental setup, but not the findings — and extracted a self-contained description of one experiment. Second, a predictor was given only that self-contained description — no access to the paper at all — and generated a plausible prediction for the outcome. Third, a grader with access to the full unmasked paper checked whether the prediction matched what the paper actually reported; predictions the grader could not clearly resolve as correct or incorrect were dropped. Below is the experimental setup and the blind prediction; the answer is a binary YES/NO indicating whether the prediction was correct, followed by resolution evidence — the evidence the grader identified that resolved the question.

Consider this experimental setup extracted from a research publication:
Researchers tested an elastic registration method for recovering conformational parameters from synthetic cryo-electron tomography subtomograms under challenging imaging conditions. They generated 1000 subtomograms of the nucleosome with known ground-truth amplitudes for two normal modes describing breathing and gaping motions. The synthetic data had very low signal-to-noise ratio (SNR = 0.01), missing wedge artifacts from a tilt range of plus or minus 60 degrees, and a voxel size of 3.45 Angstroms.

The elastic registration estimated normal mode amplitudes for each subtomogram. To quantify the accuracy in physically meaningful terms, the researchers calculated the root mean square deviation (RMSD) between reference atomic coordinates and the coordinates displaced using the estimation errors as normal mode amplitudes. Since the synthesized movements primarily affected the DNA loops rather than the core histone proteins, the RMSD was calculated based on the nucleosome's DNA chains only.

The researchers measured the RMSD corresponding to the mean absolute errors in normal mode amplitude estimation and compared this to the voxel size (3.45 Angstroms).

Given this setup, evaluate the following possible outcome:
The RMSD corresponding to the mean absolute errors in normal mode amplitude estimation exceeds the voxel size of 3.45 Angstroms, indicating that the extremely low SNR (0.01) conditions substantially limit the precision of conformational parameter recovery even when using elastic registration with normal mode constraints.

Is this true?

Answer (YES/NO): NO